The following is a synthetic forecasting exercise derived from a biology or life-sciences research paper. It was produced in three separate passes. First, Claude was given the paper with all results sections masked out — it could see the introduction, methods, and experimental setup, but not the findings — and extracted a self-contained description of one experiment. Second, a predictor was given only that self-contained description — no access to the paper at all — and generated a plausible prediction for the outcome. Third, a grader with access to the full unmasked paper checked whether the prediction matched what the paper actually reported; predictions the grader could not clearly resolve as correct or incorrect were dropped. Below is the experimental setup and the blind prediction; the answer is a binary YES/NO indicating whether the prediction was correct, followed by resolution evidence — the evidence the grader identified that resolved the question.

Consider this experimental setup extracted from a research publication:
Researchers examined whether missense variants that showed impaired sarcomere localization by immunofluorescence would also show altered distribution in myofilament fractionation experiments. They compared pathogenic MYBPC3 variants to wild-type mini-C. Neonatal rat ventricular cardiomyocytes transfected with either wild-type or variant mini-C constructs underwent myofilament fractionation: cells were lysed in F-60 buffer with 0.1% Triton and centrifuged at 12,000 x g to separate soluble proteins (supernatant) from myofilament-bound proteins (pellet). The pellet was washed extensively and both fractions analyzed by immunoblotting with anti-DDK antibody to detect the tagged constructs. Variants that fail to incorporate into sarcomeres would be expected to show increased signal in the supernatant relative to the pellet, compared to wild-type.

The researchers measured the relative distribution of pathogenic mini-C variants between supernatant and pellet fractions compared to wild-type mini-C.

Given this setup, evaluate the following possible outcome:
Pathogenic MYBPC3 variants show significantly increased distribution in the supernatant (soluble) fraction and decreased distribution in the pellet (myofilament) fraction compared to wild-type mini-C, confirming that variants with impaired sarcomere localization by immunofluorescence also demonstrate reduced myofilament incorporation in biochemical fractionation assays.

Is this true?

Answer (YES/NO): NO